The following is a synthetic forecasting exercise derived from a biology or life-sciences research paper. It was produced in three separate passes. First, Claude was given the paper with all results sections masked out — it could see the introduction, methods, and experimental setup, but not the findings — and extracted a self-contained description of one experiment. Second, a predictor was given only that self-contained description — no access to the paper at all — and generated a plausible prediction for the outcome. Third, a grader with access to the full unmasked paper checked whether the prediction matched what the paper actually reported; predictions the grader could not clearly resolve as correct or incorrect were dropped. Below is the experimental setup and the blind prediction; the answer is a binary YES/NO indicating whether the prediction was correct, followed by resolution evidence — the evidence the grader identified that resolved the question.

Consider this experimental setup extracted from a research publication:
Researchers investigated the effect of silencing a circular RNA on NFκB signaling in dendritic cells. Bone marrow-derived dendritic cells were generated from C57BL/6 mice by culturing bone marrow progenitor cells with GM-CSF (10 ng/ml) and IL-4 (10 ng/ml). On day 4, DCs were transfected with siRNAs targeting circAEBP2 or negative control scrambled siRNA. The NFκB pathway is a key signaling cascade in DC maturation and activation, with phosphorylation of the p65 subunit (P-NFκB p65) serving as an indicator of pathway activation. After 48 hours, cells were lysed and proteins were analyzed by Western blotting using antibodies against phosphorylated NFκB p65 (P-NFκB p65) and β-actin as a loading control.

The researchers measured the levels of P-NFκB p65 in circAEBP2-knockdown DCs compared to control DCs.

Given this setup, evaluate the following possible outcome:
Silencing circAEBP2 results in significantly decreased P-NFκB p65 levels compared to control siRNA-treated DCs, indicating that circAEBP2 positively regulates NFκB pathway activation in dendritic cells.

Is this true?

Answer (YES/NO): YES